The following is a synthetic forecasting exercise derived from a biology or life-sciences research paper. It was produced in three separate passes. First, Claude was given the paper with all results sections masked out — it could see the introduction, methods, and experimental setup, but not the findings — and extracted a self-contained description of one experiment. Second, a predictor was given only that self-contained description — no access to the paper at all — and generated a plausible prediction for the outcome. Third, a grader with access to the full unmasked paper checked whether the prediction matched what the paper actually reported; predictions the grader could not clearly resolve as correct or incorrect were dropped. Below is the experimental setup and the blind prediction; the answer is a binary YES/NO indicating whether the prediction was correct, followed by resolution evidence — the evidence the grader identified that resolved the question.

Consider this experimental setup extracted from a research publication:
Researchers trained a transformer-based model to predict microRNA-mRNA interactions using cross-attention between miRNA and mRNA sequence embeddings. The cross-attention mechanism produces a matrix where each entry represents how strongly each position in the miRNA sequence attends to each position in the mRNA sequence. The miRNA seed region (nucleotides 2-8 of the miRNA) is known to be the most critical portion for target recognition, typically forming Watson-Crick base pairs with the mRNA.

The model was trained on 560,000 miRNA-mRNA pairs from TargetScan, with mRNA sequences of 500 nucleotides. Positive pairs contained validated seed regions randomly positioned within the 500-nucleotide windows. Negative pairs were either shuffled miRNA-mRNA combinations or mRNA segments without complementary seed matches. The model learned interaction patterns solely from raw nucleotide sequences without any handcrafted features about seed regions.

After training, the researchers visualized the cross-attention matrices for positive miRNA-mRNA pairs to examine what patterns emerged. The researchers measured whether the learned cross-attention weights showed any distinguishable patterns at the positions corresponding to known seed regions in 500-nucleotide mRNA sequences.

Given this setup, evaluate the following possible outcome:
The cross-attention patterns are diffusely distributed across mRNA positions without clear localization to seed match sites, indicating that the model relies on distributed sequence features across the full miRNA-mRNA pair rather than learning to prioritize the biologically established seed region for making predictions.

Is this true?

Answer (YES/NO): NO